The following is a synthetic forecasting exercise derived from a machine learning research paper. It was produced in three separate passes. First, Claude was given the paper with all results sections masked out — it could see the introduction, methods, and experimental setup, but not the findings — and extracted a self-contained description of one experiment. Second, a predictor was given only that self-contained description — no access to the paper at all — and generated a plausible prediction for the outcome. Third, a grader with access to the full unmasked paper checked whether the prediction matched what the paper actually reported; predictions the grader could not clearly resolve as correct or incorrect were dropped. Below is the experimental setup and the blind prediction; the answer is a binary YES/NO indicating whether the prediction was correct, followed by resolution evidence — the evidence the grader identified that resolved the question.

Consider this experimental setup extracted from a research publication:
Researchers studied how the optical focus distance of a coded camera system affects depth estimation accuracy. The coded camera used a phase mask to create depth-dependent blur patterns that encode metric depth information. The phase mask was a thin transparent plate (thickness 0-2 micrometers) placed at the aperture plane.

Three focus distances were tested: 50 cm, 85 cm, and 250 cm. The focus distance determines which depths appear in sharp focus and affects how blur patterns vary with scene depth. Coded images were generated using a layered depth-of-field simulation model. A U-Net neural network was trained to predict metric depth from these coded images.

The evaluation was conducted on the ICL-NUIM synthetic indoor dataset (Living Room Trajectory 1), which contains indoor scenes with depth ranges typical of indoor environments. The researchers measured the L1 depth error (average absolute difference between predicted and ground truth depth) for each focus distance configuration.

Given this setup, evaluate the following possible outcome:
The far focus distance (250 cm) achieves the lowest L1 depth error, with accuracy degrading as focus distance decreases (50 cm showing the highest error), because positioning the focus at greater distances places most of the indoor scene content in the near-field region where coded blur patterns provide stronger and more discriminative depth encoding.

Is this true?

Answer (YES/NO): YES